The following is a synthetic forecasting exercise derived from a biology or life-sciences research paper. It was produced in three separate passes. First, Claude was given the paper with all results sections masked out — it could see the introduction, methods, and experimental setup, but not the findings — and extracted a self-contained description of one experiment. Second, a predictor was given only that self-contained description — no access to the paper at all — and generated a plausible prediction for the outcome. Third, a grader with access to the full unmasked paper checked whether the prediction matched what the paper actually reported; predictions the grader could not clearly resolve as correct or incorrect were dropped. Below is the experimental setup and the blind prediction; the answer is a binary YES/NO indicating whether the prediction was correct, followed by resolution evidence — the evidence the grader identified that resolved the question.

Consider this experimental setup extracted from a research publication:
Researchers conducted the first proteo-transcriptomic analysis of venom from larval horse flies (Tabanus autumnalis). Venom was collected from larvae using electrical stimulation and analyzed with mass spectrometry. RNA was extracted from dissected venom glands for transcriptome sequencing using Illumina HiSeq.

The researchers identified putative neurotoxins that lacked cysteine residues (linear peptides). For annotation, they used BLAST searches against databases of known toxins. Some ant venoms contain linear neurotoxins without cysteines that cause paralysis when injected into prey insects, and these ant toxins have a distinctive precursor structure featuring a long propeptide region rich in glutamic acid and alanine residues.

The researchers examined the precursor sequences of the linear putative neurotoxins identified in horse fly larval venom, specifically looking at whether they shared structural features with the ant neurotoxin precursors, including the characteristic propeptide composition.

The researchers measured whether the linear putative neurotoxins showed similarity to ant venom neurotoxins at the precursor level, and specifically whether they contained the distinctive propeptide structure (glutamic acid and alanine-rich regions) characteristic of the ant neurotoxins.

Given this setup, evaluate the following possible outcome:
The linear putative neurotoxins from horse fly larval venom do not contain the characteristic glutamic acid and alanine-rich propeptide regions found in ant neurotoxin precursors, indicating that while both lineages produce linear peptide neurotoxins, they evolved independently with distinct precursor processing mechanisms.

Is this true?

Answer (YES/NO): NO